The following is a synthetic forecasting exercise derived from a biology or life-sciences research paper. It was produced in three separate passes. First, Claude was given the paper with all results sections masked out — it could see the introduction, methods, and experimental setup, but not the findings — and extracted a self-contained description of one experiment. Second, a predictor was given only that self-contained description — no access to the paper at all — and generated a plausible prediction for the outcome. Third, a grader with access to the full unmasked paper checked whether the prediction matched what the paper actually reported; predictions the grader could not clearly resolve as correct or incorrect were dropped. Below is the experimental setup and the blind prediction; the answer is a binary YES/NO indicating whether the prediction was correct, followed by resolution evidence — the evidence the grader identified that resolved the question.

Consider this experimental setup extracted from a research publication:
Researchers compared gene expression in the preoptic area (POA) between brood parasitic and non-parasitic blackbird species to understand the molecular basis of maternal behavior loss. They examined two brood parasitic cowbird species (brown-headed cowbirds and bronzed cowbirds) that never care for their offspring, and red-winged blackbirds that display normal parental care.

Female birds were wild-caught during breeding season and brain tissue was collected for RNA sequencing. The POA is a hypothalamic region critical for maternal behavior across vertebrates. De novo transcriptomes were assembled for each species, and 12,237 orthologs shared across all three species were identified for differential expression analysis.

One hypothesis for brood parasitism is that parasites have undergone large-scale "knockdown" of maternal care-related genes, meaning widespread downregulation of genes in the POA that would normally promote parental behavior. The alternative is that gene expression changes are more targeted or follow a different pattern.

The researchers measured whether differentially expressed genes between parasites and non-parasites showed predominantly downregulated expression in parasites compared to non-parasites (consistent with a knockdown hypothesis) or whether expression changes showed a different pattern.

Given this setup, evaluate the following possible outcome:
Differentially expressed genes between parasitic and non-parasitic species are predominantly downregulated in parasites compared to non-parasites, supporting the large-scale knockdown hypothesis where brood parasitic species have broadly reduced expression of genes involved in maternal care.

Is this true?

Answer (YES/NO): NO